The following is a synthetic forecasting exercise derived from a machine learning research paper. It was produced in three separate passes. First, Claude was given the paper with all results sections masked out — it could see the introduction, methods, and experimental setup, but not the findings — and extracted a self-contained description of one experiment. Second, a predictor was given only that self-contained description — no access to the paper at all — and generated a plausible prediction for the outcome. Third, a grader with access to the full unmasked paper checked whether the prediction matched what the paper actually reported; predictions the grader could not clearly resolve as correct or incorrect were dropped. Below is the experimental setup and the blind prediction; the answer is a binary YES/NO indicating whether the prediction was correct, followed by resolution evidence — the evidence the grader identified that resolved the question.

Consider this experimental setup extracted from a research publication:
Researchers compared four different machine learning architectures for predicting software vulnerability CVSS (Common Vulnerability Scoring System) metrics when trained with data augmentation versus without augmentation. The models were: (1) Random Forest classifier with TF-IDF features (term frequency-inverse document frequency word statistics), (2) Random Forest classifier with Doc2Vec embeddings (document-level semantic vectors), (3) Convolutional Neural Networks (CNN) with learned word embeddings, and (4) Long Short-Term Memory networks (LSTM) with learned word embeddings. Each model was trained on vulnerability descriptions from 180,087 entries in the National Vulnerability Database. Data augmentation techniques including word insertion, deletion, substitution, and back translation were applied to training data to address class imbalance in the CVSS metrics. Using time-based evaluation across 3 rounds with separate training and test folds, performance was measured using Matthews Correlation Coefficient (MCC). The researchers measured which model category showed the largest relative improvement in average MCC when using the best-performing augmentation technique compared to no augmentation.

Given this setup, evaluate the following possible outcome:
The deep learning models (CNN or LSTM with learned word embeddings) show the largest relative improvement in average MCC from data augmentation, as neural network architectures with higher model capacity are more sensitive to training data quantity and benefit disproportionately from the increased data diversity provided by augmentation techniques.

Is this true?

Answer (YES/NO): NO